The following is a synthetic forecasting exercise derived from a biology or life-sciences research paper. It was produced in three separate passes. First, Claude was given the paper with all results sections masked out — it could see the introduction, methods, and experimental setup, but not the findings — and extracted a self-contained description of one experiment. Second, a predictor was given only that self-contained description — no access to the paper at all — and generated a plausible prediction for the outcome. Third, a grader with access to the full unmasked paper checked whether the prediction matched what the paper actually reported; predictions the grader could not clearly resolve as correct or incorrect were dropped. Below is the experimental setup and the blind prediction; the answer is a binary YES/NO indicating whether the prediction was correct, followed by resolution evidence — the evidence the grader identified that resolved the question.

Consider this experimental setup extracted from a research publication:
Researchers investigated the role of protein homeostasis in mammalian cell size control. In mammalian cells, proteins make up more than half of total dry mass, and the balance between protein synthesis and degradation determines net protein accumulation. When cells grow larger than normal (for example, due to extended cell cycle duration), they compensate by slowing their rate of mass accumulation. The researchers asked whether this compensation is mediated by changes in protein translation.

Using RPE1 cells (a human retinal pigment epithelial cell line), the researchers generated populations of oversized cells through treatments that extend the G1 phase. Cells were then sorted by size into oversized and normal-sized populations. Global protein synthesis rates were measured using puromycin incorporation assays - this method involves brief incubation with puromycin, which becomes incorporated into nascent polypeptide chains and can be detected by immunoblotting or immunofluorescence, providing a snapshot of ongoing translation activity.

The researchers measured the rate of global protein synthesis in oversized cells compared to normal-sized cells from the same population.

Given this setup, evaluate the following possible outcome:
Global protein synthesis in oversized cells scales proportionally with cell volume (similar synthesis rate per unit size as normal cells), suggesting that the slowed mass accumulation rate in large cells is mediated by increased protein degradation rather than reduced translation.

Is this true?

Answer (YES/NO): YES